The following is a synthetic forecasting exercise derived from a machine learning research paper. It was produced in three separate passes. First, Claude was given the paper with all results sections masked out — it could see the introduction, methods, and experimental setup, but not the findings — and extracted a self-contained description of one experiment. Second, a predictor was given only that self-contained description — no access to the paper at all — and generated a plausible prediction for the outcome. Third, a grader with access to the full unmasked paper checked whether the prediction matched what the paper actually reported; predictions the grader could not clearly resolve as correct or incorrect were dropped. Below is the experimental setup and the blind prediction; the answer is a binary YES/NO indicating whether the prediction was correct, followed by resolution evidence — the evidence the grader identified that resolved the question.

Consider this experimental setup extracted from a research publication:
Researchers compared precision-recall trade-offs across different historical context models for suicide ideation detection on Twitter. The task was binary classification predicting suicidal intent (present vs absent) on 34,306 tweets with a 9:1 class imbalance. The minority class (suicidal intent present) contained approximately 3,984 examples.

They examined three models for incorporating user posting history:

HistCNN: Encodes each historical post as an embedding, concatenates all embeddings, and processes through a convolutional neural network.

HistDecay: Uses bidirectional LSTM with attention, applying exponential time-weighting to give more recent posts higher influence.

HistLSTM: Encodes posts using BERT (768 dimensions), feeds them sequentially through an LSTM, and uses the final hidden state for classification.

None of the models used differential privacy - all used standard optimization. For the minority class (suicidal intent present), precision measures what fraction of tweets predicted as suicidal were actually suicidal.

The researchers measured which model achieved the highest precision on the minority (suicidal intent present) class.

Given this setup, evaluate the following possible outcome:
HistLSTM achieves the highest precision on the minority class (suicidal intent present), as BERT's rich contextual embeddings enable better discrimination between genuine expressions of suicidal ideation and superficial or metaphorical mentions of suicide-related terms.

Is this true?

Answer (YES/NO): NO